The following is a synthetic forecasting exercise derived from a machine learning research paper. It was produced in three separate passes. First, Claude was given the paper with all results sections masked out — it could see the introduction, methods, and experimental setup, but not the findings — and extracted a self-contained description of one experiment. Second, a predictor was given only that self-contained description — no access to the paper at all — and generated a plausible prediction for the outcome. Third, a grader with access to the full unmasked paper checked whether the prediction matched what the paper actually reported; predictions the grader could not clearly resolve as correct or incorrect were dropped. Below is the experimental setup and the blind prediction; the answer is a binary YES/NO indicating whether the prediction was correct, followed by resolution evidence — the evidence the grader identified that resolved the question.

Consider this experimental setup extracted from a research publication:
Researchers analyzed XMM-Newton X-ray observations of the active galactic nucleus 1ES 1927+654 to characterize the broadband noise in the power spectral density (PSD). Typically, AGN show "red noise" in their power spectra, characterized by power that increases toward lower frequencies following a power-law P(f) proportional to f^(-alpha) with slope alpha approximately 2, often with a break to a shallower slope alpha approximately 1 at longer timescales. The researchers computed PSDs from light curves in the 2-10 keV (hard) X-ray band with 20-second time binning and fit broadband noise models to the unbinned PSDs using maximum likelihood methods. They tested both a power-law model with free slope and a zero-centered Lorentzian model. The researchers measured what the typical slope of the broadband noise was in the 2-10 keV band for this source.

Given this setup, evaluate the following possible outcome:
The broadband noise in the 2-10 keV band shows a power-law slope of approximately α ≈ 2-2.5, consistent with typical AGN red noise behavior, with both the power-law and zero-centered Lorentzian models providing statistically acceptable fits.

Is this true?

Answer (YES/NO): NO